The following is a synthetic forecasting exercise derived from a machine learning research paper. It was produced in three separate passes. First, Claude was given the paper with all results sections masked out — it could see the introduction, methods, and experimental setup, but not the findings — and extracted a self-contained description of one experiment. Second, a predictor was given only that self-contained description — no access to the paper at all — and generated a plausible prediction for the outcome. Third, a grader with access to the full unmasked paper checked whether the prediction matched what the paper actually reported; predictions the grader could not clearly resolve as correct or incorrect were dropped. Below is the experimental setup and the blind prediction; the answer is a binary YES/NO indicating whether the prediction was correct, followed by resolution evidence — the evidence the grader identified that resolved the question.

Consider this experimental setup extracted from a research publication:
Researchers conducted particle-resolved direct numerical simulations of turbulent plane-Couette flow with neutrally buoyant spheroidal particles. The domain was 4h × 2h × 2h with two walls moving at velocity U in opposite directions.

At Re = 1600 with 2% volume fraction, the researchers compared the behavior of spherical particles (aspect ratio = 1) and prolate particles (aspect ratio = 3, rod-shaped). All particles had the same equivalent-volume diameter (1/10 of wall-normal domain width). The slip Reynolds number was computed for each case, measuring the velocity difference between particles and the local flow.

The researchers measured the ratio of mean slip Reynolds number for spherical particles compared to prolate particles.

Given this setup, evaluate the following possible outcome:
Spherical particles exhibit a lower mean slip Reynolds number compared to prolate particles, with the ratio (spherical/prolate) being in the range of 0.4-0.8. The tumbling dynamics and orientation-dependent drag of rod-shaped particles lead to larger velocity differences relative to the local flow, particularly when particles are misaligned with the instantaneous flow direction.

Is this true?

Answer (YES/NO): NO